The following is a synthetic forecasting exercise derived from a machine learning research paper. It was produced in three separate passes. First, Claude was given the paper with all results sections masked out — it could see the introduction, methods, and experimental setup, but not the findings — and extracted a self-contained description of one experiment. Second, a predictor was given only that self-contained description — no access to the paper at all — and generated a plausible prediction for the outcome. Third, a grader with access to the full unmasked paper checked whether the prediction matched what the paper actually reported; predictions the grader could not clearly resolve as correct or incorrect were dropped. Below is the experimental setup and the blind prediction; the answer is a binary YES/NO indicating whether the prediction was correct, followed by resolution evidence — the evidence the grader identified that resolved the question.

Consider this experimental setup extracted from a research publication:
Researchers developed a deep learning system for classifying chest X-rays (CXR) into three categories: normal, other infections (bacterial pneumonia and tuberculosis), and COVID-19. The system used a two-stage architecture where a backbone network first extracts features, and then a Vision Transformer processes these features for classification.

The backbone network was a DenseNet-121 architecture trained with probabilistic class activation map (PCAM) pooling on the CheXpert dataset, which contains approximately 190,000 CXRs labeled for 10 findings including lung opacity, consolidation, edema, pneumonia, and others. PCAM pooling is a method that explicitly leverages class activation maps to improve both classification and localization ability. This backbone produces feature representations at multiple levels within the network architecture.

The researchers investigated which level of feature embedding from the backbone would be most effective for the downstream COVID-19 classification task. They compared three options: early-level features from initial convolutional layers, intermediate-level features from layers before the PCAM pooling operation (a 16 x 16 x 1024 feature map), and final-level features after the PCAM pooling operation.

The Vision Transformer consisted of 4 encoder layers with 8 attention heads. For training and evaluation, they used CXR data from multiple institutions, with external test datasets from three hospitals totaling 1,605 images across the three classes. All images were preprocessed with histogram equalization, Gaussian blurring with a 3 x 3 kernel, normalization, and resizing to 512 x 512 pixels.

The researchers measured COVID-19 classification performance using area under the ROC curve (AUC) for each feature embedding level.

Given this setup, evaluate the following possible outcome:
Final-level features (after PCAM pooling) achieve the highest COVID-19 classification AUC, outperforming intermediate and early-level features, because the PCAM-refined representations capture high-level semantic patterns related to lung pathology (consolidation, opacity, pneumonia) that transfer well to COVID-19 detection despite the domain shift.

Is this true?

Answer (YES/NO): NO